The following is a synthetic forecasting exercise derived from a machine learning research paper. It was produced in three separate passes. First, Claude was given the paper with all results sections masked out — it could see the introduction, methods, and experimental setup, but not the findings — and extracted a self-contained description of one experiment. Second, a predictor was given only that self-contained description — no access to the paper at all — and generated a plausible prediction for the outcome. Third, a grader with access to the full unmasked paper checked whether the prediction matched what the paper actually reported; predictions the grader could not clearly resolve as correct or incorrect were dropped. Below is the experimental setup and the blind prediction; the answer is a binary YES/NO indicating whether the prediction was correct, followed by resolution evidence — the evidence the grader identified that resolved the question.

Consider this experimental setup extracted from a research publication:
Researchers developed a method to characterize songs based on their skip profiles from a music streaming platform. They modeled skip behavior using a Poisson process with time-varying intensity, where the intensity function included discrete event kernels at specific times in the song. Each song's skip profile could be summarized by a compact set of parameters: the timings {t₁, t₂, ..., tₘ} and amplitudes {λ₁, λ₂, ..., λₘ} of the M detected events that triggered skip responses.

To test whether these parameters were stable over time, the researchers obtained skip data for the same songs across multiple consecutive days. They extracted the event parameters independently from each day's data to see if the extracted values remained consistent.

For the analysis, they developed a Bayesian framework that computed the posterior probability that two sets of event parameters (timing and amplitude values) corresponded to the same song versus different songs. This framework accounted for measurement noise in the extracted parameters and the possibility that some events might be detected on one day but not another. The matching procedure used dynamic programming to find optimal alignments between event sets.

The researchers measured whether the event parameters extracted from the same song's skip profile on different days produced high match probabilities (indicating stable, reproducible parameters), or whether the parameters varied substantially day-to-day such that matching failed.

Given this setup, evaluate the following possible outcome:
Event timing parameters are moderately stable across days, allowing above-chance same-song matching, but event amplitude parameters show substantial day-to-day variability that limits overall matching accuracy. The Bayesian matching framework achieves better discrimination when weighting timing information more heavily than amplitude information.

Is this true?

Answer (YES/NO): NO